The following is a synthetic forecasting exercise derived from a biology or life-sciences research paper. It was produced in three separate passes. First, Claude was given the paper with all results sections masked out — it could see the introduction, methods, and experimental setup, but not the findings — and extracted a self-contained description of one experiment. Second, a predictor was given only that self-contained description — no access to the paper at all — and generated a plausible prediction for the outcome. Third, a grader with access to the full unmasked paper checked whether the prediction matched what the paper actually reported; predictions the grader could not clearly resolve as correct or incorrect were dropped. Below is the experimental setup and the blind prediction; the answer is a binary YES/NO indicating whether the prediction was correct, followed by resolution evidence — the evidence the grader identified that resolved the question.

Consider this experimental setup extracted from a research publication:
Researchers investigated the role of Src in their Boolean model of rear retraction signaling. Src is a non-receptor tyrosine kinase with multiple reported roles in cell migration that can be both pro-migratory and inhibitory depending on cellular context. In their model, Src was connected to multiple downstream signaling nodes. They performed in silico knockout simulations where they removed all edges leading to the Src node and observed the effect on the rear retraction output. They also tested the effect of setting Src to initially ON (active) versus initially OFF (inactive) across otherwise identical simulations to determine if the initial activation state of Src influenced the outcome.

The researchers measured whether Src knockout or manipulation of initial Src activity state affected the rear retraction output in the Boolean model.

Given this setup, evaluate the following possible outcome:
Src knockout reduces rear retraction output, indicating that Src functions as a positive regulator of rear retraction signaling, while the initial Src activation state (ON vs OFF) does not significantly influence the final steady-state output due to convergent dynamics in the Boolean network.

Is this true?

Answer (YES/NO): YES